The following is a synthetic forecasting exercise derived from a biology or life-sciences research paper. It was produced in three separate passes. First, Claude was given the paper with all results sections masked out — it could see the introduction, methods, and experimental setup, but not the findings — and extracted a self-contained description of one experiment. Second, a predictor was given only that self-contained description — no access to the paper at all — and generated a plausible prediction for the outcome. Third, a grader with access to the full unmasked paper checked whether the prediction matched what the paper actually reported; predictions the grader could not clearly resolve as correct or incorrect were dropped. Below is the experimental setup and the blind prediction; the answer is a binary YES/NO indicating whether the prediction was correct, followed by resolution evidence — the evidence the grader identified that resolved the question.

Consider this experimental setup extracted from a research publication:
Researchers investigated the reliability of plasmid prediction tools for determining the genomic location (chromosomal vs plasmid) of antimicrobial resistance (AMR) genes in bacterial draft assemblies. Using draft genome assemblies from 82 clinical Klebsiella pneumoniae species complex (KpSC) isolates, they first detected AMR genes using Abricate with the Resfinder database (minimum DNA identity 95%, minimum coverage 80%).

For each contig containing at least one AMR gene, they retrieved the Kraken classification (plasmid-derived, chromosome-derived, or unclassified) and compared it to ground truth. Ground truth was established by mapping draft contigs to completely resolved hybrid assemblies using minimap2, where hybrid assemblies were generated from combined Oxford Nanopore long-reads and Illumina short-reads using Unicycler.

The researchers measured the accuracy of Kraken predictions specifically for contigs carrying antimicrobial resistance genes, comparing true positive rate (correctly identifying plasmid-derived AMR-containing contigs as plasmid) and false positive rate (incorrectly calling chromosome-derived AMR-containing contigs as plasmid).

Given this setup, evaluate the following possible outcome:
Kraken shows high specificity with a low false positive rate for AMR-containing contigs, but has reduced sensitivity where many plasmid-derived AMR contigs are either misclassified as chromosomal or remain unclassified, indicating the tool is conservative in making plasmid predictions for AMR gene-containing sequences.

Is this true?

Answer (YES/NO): NO